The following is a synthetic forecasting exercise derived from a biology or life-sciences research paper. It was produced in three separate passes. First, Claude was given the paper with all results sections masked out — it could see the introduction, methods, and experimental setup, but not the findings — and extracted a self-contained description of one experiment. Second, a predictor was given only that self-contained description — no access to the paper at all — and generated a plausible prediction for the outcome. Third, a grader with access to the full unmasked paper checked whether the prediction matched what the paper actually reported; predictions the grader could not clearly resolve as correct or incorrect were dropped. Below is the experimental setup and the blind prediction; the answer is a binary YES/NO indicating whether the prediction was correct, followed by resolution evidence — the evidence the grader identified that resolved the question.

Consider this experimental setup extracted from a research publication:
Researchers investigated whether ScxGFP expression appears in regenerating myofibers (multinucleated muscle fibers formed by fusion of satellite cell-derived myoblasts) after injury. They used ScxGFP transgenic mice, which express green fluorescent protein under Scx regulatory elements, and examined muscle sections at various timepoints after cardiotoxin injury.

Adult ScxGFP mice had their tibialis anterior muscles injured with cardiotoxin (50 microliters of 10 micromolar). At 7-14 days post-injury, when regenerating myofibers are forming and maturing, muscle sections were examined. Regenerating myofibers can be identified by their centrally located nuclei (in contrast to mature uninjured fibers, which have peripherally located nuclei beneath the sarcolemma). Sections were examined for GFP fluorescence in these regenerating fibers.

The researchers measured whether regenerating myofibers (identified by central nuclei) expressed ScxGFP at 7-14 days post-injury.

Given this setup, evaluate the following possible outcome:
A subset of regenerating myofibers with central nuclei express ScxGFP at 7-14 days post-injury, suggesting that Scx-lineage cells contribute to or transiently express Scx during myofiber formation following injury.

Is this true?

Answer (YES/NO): NO